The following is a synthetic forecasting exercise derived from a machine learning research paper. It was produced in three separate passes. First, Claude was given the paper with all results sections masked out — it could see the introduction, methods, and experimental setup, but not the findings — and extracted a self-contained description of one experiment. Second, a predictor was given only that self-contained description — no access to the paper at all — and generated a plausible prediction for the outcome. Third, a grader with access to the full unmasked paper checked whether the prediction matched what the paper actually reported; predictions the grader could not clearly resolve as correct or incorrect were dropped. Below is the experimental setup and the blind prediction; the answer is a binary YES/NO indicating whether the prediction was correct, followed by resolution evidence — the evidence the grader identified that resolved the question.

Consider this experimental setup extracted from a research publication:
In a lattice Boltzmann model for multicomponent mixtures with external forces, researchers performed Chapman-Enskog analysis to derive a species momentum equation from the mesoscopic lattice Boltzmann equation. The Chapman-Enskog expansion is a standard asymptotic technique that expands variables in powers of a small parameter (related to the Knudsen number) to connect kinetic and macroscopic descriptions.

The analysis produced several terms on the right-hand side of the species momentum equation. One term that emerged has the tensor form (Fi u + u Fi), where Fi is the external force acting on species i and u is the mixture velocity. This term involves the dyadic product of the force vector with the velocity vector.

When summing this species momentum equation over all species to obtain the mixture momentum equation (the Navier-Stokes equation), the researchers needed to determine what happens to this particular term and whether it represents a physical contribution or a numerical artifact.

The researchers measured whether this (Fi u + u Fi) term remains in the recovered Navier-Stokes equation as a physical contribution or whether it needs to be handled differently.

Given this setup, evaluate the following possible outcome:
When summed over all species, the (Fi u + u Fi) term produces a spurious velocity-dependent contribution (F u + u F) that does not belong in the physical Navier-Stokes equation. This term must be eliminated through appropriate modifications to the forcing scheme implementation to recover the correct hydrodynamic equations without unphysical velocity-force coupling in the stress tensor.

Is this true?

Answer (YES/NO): YES